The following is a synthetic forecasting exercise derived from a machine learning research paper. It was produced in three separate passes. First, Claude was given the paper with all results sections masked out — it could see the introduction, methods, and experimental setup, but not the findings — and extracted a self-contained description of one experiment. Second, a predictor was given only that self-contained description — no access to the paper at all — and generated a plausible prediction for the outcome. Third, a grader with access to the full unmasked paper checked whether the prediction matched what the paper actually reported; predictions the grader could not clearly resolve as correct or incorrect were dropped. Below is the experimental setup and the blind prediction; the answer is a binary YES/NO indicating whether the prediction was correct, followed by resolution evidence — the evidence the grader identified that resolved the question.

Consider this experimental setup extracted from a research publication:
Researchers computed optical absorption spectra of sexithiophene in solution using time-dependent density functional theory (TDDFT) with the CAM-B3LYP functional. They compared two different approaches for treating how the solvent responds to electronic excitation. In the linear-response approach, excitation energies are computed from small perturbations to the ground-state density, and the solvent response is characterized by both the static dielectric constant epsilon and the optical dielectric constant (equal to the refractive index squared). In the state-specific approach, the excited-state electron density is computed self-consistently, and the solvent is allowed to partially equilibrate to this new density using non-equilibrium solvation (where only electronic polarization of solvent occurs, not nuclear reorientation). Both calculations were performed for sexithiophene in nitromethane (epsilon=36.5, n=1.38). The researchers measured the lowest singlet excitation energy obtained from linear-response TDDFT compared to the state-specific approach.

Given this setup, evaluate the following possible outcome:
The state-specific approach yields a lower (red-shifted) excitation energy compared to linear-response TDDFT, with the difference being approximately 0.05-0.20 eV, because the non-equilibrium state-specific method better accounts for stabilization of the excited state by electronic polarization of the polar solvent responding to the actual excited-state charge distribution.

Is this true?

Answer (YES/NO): NO